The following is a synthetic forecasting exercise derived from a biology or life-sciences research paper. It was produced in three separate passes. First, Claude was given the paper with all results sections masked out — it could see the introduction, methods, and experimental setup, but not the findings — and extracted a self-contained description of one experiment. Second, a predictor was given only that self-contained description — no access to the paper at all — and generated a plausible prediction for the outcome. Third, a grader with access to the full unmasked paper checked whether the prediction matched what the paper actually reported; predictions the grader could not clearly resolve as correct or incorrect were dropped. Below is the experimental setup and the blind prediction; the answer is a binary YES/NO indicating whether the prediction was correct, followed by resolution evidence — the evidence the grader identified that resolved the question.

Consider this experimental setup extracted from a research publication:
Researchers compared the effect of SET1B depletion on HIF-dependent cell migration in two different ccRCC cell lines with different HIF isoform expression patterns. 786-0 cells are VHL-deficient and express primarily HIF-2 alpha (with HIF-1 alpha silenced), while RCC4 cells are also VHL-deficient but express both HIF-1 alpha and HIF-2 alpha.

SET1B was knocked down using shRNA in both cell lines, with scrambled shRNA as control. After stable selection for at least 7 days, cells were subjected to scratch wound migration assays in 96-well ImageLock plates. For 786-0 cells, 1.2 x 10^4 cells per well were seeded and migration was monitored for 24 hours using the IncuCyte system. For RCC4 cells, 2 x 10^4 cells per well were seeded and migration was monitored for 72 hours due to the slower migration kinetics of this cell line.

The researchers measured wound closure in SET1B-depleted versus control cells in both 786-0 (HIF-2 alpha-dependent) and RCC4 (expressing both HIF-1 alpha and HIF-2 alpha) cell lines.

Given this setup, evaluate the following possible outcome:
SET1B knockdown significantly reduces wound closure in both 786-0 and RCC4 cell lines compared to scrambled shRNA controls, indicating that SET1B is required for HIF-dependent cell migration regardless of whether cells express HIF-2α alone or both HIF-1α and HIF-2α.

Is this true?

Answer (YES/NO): NO